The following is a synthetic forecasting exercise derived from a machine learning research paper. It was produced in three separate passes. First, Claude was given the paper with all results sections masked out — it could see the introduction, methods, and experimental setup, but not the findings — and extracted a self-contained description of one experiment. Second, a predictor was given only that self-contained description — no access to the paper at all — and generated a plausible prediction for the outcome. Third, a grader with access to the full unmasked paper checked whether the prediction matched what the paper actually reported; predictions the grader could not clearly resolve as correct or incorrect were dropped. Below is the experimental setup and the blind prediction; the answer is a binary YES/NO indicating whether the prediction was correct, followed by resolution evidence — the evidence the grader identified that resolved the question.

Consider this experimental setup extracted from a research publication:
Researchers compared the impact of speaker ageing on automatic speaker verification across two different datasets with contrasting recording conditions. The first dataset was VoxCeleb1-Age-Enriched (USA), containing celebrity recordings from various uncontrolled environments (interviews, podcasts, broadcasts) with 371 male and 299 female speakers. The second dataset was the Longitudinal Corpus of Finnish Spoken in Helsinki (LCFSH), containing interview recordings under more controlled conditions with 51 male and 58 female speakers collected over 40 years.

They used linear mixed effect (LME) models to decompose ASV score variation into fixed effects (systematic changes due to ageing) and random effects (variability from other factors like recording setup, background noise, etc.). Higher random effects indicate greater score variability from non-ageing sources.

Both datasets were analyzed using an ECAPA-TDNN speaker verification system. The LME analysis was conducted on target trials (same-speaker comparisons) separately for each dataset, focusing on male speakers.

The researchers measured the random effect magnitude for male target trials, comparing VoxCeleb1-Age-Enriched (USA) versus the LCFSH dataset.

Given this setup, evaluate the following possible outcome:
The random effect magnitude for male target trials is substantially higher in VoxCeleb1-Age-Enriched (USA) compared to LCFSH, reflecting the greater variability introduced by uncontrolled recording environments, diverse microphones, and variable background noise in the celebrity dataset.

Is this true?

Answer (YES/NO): YES